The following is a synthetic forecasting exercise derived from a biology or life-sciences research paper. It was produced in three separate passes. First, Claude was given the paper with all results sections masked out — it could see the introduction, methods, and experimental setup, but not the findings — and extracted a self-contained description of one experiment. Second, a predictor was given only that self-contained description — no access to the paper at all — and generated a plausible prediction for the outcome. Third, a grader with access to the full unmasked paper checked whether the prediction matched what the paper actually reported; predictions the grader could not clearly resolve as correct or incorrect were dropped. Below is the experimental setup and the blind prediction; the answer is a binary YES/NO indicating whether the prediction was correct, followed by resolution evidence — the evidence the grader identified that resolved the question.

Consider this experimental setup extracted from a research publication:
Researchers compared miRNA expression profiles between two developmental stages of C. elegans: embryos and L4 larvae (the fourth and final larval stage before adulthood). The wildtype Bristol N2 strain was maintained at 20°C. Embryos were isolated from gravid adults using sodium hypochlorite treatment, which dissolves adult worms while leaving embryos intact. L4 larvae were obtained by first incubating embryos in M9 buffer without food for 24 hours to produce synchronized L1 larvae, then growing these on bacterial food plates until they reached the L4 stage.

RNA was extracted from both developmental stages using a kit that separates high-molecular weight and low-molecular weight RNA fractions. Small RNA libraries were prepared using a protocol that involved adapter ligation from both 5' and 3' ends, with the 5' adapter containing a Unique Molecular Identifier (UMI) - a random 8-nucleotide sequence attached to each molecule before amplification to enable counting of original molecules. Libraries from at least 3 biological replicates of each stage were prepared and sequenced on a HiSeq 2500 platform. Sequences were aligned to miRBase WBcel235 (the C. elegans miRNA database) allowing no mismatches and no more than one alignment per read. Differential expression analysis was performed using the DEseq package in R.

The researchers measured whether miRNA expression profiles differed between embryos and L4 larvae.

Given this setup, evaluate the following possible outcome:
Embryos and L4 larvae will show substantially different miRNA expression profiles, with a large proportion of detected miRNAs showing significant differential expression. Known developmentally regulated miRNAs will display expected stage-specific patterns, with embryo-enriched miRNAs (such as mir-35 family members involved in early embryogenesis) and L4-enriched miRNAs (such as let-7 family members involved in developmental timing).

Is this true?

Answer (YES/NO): YES